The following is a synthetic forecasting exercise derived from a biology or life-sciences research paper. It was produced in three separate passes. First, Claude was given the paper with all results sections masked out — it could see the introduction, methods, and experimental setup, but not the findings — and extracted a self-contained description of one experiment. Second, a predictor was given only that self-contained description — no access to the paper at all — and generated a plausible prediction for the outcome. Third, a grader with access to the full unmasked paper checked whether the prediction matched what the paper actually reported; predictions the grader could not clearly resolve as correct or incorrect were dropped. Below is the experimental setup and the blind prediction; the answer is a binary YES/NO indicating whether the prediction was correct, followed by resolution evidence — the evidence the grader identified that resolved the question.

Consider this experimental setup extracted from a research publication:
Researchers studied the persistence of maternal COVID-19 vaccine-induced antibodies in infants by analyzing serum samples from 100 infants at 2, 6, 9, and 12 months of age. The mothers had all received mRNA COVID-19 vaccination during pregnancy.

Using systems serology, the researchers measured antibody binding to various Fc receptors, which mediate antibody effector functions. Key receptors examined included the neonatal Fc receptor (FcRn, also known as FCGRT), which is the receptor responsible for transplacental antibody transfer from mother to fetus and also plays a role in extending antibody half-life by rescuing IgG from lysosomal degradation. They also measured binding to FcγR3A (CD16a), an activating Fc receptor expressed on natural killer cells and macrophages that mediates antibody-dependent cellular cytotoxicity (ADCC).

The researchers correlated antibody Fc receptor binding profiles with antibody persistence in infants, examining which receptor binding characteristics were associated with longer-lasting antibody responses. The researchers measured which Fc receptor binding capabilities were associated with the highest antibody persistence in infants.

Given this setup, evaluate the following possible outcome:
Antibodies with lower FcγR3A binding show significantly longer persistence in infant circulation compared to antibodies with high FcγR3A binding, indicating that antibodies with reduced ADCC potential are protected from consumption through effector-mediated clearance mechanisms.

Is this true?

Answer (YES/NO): NO